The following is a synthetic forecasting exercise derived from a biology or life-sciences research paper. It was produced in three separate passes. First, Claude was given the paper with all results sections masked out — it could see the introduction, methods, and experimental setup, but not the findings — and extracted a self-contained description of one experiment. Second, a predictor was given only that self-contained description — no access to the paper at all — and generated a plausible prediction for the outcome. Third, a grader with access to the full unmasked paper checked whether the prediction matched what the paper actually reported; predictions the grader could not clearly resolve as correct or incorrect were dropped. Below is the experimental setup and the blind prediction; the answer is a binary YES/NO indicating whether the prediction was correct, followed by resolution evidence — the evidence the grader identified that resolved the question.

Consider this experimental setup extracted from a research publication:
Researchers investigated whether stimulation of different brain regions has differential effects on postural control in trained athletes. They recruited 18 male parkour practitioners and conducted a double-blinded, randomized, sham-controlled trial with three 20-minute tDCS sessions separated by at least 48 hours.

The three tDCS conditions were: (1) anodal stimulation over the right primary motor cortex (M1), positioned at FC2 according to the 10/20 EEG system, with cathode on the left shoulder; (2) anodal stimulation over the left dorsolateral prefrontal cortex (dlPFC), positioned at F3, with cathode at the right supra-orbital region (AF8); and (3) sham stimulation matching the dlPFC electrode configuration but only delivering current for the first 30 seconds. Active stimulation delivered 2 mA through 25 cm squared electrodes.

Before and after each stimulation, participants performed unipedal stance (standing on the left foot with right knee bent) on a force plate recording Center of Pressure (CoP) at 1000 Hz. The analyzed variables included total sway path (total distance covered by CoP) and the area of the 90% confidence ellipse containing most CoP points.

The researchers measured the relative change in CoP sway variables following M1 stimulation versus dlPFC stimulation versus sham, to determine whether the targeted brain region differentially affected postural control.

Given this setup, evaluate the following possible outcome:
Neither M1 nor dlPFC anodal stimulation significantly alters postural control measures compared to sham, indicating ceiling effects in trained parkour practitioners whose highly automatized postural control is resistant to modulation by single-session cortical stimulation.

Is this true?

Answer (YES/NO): NO